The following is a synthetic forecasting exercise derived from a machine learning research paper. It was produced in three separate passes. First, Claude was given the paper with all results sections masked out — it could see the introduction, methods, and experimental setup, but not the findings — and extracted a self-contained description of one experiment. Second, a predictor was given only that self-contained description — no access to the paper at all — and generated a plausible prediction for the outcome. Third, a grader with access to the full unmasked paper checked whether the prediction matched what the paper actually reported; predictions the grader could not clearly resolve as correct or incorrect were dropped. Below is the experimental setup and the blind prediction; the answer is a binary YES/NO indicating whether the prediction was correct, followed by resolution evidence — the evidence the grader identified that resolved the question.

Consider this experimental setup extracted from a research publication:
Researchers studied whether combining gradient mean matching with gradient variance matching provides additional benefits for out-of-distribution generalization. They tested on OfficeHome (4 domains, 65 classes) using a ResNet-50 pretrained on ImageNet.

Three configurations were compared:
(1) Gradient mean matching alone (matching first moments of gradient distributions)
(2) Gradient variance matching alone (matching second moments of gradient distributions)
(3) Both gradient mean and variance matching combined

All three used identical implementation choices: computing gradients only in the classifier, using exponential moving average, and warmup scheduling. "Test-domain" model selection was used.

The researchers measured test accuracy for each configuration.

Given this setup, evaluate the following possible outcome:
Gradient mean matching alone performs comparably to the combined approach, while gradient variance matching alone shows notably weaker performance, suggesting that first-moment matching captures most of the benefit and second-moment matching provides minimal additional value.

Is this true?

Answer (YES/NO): NO